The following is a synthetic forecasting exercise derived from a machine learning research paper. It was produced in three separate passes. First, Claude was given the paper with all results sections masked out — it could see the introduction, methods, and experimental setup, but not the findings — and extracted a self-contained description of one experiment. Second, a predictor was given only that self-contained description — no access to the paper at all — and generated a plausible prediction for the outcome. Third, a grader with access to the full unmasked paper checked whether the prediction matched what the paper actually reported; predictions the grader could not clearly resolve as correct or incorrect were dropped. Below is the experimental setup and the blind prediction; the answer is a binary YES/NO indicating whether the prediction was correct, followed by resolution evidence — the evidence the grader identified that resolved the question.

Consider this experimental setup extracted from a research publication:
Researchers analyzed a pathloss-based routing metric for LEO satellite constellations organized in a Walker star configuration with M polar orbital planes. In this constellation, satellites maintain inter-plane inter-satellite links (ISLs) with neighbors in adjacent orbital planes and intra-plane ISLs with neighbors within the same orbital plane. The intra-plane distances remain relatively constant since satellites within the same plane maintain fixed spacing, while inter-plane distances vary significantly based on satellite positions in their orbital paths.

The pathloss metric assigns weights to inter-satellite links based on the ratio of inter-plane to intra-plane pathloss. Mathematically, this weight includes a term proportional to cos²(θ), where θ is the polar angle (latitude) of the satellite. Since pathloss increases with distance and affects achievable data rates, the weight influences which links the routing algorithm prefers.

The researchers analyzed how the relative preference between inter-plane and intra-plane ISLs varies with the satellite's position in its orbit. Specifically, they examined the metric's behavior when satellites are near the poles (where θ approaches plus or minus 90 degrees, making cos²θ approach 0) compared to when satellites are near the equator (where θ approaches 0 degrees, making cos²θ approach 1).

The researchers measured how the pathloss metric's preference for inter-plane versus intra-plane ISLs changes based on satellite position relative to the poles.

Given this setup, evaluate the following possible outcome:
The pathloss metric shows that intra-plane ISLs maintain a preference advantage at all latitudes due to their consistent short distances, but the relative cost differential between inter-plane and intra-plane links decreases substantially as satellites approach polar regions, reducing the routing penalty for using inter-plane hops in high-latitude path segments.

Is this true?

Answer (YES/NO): NO